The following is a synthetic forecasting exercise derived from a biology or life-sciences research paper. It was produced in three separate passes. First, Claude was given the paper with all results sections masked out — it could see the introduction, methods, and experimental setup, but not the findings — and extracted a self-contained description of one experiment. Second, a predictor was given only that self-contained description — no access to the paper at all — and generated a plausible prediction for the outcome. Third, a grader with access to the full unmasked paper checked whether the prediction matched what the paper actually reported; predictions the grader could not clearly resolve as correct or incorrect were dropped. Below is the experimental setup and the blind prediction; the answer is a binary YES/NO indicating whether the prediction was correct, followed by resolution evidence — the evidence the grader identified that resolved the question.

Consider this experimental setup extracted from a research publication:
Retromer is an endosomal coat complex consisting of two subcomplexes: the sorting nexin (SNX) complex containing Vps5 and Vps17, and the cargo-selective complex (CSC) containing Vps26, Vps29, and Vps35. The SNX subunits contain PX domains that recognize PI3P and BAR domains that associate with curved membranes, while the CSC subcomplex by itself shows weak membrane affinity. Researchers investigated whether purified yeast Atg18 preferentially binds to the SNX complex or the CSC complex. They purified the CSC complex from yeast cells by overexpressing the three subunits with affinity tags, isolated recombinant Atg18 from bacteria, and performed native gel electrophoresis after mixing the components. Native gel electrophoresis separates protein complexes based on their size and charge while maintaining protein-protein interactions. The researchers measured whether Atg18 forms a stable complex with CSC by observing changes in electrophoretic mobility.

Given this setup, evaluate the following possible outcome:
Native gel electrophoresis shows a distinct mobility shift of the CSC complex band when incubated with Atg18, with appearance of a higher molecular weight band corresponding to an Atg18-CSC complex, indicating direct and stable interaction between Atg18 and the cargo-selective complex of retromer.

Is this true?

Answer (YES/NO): YES